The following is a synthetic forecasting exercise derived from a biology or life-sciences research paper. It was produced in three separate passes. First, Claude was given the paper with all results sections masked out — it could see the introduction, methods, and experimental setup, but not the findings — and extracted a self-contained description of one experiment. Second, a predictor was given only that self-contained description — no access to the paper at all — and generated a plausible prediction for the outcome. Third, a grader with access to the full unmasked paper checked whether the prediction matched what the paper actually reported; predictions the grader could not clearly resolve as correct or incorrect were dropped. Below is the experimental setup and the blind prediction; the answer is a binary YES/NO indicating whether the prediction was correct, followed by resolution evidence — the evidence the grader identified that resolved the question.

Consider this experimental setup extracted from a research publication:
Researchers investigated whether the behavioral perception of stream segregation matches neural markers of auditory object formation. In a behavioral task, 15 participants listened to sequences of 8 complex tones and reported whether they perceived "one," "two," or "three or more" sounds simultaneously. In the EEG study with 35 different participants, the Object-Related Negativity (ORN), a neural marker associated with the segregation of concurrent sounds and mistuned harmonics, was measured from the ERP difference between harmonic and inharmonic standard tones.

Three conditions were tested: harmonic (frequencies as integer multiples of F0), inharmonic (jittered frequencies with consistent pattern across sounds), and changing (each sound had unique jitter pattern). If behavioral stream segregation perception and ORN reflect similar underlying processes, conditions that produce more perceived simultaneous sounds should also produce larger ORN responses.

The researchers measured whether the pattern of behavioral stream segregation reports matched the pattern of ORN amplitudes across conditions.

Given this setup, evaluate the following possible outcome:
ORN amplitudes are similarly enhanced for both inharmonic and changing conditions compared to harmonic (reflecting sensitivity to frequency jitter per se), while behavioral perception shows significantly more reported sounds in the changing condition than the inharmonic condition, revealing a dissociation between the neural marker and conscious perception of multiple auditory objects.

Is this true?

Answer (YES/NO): NO